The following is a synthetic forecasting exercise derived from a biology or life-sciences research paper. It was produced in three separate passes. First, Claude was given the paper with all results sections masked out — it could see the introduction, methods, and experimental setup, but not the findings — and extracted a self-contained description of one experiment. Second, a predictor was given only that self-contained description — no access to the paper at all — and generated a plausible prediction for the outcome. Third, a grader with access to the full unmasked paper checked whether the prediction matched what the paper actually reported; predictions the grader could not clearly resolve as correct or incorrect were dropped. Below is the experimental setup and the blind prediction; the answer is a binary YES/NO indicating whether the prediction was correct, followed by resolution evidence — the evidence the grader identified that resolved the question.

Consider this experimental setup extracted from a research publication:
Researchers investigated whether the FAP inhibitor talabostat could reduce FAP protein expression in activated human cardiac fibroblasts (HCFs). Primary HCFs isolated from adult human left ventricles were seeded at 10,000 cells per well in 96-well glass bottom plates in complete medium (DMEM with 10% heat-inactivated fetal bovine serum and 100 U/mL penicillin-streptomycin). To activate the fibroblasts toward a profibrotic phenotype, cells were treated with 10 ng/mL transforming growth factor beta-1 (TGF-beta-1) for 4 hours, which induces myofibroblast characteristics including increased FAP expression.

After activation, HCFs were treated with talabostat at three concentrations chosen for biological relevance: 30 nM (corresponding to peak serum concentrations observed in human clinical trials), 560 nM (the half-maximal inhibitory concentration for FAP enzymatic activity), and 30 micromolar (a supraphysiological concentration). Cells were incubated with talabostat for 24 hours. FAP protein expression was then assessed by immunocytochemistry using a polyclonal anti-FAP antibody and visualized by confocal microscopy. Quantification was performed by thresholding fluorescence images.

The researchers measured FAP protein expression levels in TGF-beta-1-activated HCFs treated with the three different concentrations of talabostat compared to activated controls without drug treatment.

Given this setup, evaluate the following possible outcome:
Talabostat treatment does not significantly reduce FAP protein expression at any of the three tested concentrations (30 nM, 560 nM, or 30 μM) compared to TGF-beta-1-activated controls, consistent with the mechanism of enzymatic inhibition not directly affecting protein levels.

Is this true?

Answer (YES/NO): NO